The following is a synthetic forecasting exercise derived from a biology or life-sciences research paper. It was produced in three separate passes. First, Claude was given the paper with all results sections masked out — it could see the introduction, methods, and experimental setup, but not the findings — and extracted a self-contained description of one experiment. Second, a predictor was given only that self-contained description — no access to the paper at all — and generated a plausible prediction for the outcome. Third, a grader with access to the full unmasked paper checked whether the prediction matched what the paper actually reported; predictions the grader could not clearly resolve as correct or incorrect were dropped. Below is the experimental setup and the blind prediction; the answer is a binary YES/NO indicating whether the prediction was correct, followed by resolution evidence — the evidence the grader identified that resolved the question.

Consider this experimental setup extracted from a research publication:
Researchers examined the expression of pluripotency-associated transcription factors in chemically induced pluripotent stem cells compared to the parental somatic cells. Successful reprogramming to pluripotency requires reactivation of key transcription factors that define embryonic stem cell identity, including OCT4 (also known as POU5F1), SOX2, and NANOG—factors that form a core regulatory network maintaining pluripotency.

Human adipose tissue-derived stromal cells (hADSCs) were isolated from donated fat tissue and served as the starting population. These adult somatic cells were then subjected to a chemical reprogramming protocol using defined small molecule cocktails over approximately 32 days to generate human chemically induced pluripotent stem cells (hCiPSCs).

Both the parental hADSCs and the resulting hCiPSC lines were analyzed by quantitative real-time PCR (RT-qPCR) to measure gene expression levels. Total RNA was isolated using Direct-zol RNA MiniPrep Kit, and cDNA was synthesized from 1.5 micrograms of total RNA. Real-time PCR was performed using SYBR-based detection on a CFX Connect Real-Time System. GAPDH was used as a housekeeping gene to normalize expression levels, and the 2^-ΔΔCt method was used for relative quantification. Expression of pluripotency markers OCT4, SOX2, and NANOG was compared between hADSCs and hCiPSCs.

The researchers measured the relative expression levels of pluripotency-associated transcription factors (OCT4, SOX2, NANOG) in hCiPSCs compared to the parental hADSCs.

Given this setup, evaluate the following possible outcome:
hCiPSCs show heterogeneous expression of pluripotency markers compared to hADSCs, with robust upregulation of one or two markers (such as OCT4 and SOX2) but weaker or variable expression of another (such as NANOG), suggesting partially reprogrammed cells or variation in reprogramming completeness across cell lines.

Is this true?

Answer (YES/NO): NO